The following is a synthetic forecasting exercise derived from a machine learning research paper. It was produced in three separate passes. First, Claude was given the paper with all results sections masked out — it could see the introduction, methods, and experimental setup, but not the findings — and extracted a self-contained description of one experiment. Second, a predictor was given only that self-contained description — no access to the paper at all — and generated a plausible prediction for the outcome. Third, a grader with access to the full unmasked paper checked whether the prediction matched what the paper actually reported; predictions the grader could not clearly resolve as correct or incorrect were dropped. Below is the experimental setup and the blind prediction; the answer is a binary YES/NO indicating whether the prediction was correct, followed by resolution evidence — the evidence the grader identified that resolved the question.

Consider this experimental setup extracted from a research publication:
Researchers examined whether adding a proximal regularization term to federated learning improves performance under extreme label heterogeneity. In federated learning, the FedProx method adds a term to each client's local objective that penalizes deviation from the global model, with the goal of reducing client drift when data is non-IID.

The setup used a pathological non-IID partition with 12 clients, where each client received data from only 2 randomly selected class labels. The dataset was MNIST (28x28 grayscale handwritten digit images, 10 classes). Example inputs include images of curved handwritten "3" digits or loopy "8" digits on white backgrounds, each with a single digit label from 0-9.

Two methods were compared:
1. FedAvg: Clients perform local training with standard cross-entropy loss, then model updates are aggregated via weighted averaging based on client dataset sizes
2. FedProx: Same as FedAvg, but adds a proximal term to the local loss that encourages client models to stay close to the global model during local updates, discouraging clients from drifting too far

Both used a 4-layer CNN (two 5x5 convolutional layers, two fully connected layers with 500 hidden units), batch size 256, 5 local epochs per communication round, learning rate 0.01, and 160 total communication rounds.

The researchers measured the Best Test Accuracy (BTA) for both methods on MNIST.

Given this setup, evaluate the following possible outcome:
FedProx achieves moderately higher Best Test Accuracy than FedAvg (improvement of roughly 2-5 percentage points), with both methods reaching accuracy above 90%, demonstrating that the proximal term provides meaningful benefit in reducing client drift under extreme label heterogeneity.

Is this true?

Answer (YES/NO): NO